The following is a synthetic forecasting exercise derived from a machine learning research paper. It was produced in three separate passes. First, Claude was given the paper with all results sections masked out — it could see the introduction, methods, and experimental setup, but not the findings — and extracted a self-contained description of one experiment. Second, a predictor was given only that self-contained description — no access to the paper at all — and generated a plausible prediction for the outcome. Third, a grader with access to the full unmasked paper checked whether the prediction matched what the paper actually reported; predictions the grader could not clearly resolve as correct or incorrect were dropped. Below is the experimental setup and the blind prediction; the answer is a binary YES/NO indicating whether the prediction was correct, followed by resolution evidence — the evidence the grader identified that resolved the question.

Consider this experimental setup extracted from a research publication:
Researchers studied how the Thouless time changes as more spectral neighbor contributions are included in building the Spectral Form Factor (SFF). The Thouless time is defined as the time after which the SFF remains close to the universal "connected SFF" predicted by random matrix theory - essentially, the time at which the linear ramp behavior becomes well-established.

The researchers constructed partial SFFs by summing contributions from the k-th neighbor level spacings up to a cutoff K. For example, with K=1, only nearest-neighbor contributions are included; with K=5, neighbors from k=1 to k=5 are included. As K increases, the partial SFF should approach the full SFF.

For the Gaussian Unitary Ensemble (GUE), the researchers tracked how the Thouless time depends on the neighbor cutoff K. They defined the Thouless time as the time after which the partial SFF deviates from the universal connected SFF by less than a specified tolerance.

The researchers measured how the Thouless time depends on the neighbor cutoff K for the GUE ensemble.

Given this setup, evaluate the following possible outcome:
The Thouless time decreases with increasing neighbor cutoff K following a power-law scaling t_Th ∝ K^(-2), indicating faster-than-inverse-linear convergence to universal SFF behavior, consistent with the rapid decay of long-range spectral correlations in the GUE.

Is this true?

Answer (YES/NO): NO